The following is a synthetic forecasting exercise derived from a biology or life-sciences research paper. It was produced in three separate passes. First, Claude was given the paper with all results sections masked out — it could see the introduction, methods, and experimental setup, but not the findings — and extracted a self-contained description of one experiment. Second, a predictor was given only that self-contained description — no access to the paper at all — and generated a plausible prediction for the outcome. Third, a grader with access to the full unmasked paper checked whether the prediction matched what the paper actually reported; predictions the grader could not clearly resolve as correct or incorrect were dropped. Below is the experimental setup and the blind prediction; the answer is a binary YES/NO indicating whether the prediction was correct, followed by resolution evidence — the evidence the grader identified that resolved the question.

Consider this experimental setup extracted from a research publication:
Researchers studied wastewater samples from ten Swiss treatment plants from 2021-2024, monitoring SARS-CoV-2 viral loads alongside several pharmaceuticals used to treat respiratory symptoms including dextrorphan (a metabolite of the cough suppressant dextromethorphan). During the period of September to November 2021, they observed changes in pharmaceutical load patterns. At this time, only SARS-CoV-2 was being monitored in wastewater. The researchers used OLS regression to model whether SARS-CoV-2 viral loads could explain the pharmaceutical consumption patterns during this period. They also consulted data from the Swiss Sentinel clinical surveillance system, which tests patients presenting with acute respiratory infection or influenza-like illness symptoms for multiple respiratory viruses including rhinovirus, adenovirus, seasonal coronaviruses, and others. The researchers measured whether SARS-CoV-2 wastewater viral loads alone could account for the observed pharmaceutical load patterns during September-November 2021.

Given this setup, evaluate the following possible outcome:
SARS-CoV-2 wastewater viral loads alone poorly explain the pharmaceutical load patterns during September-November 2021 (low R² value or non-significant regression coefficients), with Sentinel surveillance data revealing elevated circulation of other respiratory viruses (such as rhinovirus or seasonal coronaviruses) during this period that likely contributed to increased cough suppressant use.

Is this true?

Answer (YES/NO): YES